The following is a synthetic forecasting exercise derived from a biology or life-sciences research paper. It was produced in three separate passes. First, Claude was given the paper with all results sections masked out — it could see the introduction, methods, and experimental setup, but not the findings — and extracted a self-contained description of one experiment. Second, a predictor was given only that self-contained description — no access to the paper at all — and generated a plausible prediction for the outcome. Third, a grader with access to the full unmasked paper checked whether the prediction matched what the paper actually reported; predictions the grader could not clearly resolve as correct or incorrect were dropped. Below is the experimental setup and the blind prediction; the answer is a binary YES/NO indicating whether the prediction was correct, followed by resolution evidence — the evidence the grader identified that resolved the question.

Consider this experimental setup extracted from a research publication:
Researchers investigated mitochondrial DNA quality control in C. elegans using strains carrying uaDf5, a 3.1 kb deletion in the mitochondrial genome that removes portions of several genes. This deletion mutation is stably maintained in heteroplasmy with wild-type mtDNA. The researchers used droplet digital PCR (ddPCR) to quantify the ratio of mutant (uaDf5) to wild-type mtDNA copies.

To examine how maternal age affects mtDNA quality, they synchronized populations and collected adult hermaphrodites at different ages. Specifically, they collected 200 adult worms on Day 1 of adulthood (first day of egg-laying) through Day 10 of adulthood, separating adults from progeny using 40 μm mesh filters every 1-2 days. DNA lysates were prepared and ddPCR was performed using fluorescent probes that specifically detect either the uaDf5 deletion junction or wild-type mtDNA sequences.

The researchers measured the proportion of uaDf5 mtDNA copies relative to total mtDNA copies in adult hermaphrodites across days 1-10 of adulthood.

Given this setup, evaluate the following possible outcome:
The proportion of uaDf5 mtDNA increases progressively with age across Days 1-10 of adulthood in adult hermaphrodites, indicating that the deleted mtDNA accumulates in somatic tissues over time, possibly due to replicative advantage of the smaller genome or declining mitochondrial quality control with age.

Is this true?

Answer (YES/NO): NO